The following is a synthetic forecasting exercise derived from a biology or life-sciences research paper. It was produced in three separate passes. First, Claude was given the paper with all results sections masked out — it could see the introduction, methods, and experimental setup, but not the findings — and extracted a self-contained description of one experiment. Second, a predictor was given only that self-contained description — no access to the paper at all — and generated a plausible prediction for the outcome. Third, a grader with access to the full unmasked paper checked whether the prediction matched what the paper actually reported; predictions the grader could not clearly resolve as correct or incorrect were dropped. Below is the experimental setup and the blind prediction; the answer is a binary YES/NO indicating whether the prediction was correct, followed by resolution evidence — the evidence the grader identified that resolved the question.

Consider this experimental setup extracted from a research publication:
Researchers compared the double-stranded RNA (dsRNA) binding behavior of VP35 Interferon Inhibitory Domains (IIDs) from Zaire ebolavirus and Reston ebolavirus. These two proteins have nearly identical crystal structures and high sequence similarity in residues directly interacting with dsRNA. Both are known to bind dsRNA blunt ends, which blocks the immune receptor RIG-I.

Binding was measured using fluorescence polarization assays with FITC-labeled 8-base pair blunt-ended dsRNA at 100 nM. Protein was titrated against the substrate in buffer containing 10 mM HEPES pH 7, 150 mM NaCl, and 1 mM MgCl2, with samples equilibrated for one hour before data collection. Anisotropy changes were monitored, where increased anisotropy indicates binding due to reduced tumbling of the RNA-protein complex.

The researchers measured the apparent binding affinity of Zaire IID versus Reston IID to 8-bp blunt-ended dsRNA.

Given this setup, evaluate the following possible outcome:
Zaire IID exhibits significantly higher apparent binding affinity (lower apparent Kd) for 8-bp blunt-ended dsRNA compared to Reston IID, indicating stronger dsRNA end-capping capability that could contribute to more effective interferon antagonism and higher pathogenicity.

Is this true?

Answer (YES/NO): NO